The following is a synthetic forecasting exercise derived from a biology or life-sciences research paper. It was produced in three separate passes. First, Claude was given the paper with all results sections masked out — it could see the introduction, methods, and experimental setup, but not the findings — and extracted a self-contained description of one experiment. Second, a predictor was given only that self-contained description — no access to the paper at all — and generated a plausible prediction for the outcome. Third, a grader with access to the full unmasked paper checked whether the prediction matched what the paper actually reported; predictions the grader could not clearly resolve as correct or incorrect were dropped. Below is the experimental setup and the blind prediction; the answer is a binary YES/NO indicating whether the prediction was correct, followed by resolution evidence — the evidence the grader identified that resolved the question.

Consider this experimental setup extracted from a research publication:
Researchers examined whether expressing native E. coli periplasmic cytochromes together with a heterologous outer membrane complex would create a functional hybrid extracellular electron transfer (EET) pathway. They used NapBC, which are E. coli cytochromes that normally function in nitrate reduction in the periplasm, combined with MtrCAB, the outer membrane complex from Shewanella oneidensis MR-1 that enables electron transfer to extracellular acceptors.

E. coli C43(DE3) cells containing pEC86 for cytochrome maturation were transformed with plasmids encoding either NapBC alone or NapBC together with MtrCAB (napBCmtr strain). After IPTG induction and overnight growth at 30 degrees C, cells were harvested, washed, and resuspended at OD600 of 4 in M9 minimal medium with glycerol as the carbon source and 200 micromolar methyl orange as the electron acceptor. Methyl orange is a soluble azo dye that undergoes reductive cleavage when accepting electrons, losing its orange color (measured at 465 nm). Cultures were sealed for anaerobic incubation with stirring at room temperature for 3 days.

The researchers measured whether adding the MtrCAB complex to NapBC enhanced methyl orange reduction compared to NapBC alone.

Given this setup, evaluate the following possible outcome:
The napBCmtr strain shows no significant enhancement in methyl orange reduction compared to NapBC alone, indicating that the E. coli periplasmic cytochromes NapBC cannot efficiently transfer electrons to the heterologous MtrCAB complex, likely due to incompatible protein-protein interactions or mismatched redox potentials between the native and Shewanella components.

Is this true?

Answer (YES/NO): NO